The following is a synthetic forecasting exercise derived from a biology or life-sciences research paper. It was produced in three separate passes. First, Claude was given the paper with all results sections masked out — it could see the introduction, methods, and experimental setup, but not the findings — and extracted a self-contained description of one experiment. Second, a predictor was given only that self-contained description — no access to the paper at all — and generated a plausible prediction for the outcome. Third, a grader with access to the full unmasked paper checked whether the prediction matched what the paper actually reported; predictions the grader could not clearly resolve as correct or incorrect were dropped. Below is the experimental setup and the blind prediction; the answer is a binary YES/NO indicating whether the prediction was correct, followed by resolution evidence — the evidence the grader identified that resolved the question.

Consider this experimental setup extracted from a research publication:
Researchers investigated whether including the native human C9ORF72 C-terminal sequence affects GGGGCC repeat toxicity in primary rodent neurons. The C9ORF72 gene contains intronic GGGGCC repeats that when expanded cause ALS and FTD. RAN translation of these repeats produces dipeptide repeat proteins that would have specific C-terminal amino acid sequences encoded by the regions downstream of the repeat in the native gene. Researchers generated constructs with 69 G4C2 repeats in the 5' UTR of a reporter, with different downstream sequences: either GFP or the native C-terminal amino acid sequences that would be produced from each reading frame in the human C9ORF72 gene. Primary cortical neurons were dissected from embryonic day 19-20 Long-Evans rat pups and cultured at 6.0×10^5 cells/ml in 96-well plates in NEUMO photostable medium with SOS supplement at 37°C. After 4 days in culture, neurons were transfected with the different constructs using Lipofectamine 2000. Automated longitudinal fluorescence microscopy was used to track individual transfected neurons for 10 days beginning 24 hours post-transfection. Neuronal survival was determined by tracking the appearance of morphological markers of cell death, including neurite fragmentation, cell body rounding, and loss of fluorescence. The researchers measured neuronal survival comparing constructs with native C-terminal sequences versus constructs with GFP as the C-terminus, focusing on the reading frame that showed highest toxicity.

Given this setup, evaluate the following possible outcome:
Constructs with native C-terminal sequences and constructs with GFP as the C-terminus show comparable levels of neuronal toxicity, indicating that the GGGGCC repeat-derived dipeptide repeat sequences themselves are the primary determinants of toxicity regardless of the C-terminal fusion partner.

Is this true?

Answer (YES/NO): NO